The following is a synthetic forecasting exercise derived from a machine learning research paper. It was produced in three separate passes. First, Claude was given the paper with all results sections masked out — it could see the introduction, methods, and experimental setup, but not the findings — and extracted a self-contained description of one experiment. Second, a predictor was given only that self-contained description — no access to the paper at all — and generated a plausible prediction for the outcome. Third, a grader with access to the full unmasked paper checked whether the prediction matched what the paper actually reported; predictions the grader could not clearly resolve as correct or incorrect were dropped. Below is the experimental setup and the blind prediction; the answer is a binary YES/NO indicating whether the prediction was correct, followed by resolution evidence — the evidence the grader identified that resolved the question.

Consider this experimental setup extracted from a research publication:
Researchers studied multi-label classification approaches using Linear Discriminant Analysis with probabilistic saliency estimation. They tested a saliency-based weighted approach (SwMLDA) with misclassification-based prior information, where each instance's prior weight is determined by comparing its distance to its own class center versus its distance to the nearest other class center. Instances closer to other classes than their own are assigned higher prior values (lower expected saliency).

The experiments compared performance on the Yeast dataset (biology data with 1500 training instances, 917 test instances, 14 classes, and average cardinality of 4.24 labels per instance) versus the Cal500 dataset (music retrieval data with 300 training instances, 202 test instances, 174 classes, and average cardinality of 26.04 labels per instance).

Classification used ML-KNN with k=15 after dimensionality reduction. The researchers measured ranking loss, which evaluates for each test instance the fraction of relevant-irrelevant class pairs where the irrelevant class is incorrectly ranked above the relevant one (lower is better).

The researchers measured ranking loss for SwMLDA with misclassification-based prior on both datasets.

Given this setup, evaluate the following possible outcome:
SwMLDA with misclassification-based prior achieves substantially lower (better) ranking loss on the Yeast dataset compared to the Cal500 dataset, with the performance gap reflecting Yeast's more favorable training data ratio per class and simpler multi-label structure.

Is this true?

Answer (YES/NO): NO